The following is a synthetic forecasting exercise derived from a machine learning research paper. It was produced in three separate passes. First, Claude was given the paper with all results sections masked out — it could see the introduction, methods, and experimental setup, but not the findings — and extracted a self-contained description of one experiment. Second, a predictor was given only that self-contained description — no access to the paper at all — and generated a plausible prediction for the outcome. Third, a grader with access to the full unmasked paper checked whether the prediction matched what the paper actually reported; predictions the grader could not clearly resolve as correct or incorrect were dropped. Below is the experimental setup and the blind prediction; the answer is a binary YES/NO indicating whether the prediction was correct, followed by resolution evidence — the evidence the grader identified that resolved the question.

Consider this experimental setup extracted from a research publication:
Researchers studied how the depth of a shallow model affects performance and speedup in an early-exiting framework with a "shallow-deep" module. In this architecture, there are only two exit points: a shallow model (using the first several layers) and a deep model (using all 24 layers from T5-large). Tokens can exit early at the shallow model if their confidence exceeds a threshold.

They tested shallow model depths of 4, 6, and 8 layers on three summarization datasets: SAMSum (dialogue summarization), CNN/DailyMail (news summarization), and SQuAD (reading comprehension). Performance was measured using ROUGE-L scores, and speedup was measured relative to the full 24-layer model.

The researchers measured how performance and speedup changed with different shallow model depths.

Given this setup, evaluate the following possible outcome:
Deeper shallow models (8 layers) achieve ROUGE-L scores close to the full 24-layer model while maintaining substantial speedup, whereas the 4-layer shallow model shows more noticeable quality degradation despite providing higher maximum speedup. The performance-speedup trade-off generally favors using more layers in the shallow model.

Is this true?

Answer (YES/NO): NO